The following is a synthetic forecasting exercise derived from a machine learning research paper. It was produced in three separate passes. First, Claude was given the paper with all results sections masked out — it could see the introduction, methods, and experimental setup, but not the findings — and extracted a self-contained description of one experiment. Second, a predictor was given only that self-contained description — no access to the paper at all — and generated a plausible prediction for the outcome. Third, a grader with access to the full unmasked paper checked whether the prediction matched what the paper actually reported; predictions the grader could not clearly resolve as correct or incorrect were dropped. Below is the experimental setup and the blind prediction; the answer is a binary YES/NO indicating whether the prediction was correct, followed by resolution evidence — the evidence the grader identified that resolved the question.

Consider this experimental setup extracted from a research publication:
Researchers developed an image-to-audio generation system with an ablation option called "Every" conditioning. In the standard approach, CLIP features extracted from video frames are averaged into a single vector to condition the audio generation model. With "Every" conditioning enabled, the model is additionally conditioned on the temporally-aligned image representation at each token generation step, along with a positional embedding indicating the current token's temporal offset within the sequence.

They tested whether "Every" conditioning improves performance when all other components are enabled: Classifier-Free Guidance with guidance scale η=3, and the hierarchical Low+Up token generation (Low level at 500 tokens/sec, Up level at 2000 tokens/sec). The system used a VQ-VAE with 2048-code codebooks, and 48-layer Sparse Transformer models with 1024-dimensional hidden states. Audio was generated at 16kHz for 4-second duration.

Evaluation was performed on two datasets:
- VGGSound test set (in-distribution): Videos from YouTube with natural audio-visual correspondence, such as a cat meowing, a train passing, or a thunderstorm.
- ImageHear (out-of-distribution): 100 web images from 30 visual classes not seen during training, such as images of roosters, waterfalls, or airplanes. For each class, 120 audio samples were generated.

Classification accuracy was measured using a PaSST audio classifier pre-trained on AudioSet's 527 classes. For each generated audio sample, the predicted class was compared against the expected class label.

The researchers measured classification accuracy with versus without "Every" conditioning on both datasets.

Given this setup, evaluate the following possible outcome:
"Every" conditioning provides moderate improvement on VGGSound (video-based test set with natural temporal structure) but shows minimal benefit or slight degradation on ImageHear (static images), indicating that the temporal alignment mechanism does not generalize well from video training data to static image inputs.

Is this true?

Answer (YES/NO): NO